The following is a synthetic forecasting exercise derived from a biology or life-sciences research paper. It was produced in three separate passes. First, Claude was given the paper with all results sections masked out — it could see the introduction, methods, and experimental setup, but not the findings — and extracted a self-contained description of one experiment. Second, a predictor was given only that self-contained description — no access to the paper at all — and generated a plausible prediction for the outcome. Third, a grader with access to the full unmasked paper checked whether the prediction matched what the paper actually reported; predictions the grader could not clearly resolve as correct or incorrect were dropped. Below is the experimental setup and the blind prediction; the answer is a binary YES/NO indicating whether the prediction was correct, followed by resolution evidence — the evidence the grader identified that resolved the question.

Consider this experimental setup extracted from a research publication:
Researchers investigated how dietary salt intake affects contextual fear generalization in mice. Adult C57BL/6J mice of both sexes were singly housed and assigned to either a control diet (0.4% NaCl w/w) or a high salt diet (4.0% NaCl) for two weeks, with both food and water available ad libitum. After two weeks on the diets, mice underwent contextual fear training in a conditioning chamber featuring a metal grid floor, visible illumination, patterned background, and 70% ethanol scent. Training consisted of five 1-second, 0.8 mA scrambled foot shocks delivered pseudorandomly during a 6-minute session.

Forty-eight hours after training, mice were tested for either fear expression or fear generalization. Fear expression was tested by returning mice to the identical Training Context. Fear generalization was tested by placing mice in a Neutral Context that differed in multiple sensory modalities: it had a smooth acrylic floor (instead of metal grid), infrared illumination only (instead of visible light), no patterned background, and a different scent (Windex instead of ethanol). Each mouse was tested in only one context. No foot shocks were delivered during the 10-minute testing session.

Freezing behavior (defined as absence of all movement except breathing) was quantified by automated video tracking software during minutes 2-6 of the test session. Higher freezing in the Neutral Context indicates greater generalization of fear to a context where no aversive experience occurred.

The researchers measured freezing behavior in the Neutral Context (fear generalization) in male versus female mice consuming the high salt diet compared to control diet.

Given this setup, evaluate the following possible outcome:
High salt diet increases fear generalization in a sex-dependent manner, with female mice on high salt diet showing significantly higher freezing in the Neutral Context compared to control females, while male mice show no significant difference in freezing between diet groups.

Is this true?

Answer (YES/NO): NO